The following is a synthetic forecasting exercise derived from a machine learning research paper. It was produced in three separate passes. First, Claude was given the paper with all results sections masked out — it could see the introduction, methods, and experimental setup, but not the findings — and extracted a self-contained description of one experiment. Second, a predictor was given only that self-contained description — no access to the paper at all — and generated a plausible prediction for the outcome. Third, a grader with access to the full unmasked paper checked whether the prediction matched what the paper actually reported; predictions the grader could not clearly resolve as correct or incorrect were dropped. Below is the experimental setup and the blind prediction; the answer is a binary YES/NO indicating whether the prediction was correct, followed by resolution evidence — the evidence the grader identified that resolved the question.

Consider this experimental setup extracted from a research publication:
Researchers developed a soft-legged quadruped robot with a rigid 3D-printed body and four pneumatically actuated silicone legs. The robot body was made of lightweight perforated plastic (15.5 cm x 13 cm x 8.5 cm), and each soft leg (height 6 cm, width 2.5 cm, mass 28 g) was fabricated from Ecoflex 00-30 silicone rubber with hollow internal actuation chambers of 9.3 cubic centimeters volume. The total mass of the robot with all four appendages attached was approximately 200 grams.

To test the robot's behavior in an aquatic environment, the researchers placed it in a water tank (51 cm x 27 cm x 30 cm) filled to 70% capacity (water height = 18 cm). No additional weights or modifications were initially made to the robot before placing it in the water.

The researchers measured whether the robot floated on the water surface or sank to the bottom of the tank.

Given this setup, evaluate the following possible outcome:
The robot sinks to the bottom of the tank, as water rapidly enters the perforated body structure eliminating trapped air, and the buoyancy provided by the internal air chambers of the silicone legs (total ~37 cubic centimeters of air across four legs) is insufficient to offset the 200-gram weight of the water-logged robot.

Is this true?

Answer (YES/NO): NO